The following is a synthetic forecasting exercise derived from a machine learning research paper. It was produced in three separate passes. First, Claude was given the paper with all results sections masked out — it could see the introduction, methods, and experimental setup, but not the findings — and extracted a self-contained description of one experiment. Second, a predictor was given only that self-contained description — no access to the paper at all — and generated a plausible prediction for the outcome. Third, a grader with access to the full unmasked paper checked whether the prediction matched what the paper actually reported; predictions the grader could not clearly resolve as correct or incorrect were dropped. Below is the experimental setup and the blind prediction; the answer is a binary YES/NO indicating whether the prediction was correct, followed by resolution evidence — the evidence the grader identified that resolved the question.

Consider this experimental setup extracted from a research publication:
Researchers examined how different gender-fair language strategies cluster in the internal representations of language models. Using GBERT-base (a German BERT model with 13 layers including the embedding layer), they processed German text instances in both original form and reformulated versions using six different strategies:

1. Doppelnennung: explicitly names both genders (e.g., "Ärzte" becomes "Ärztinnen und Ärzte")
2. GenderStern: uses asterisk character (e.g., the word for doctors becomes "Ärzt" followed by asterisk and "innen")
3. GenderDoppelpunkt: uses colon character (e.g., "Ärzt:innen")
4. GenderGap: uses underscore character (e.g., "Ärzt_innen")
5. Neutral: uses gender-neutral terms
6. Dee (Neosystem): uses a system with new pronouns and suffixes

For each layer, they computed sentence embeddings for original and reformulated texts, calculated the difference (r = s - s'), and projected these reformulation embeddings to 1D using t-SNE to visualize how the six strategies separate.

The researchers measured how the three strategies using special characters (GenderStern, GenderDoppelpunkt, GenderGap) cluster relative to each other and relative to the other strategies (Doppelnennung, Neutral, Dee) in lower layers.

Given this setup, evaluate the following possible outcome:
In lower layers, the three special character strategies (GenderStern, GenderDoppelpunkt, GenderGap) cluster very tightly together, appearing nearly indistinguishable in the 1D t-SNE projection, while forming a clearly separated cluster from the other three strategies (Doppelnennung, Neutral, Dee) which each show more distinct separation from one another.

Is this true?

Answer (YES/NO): NO